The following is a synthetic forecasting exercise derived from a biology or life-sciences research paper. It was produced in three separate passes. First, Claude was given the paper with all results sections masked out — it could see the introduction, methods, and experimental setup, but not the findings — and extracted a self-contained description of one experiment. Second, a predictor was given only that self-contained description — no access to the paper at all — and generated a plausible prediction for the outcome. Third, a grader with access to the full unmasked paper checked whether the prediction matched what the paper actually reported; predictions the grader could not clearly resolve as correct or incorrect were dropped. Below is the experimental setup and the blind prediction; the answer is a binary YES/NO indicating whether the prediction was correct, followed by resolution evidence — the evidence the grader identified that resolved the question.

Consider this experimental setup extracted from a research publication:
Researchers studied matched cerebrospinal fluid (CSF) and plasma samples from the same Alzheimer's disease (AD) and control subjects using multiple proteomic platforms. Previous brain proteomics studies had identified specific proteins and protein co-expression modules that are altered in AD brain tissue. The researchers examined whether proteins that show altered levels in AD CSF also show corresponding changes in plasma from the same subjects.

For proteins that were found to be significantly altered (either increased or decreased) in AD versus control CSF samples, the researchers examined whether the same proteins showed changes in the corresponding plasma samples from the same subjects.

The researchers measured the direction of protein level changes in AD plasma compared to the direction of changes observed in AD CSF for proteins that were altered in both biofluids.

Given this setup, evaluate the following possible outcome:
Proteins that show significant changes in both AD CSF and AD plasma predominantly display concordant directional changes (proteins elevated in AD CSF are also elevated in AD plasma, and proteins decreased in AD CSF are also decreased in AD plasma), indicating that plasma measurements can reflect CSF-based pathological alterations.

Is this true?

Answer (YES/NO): NO